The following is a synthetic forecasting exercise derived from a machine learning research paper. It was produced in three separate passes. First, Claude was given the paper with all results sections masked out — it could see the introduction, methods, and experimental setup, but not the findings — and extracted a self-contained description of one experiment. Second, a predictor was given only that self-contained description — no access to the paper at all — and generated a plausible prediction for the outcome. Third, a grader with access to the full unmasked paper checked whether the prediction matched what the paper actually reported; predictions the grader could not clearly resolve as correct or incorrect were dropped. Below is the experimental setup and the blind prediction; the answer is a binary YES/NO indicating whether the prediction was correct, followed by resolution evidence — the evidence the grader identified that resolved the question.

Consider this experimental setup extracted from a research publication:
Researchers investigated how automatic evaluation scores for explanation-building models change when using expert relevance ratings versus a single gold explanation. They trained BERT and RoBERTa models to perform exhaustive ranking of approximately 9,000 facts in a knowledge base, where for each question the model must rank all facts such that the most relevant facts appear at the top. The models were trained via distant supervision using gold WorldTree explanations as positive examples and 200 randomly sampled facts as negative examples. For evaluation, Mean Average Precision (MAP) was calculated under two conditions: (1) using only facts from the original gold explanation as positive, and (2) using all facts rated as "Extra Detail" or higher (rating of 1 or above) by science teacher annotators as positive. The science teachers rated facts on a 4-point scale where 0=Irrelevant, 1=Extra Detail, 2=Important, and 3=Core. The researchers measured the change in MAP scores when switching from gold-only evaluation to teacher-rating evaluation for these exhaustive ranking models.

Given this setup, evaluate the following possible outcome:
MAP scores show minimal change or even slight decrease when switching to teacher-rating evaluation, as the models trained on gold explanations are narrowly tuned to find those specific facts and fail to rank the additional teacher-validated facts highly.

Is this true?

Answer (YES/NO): NO